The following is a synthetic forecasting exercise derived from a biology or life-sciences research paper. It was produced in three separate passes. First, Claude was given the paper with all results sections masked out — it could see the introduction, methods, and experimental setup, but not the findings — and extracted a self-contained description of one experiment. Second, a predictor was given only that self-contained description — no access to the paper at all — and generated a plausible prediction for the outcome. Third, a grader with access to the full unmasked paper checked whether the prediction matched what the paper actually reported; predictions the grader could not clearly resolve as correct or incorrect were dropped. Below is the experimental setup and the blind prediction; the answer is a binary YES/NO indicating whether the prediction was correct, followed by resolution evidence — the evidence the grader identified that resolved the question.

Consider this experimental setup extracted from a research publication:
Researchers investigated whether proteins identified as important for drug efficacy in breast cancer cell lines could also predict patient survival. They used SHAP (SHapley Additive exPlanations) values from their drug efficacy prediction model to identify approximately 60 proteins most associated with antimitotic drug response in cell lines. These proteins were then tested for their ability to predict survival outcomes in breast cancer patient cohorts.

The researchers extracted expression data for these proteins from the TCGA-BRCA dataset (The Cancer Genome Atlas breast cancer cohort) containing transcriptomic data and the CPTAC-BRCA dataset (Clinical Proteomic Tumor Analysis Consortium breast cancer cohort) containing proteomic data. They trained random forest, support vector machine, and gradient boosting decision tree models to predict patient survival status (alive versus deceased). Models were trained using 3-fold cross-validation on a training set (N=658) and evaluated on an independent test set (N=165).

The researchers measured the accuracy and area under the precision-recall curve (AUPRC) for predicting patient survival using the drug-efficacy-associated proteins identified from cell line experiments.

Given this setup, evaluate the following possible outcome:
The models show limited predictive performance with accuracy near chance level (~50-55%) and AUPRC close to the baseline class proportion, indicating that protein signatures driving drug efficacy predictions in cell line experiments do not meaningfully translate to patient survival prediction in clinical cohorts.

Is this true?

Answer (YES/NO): NO